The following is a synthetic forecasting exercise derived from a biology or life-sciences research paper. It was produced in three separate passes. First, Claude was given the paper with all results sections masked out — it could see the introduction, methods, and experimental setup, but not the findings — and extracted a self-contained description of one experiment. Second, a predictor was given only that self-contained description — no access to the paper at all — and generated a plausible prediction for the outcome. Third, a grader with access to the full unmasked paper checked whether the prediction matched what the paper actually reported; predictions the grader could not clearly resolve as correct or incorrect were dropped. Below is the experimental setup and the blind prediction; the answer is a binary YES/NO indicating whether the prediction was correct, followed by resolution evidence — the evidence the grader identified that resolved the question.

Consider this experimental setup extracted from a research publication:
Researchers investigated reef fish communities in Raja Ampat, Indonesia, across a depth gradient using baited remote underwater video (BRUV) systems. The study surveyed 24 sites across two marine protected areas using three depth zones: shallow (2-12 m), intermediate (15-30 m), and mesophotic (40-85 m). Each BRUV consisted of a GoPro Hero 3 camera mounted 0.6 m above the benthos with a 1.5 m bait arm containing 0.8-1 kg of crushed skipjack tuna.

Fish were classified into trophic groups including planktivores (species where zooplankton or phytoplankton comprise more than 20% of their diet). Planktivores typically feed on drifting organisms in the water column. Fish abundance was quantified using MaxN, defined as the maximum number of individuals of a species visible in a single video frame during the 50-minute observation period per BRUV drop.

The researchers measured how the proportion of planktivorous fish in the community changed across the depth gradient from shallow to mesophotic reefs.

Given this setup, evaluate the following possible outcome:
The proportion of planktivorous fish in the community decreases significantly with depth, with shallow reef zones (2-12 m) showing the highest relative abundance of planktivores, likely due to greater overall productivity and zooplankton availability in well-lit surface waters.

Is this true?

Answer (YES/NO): YES